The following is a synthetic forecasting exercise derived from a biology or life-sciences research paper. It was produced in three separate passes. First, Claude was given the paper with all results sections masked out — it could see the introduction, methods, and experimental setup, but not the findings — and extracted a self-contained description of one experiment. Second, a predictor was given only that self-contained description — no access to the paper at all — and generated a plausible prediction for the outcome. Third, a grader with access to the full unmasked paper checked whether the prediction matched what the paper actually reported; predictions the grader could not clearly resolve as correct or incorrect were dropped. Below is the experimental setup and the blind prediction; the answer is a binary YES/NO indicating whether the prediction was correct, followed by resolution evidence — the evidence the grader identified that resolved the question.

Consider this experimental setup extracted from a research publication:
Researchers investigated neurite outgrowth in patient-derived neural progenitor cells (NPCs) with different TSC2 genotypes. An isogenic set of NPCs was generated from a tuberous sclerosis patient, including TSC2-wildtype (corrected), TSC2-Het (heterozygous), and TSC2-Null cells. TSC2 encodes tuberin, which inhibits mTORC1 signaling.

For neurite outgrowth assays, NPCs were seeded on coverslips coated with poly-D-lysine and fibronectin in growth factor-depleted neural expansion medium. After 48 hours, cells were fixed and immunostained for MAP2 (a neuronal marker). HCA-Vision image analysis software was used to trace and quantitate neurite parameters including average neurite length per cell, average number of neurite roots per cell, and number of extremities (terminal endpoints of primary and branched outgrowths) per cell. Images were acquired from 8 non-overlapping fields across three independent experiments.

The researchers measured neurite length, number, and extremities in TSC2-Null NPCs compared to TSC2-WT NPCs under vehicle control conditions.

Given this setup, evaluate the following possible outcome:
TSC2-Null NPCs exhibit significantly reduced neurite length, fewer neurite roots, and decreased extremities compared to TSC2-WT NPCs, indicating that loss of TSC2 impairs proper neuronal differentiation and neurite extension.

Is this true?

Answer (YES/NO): NO